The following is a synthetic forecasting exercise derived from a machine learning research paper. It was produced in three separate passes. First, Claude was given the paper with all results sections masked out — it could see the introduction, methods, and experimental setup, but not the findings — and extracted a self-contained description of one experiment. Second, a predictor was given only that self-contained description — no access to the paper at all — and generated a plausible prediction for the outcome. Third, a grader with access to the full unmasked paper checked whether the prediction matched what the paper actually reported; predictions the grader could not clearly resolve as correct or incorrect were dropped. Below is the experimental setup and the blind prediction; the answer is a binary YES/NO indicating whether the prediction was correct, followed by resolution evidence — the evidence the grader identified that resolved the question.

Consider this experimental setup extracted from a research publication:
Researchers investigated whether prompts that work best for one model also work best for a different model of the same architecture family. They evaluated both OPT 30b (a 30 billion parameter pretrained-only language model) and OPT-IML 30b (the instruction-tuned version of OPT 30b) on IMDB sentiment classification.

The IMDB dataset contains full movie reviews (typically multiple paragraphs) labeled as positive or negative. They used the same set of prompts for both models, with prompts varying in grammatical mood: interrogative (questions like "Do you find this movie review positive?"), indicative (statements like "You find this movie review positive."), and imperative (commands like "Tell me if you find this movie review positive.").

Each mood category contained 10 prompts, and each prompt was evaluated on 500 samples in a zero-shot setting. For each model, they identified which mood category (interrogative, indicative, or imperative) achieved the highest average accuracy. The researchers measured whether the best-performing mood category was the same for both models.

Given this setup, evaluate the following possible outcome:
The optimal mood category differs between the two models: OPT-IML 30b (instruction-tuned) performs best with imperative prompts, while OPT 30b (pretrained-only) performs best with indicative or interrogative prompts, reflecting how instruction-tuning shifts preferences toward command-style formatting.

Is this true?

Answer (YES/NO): NO